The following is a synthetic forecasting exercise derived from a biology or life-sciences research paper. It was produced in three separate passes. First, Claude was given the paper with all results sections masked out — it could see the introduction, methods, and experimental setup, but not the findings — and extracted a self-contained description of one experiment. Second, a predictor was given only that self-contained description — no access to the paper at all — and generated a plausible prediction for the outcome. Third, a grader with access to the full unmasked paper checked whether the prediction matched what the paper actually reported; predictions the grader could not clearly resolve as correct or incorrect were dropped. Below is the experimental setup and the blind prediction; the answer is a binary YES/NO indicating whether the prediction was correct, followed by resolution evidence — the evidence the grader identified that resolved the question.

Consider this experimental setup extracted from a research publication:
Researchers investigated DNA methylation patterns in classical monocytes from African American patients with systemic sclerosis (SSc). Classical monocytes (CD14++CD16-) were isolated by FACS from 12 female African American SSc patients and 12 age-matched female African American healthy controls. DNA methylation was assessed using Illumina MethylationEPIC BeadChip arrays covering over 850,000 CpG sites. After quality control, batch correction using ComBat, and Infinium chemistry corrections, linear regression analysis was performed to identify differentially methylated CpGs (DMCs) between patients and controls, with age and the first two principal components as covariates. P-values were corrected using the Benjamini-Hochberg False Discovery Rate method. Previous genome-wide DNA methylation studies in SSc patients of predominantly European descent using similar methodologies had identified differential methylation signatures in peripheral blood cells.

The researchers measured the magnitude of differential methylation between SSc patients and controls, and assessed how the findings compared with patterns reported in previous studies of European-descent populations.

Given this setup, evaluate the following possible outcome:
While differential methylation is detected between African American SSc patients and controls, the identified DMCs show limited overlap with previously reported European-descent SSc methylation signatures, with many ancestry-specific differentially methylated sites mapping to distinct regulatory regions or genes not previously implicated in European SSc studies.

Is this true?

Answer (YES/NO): YES